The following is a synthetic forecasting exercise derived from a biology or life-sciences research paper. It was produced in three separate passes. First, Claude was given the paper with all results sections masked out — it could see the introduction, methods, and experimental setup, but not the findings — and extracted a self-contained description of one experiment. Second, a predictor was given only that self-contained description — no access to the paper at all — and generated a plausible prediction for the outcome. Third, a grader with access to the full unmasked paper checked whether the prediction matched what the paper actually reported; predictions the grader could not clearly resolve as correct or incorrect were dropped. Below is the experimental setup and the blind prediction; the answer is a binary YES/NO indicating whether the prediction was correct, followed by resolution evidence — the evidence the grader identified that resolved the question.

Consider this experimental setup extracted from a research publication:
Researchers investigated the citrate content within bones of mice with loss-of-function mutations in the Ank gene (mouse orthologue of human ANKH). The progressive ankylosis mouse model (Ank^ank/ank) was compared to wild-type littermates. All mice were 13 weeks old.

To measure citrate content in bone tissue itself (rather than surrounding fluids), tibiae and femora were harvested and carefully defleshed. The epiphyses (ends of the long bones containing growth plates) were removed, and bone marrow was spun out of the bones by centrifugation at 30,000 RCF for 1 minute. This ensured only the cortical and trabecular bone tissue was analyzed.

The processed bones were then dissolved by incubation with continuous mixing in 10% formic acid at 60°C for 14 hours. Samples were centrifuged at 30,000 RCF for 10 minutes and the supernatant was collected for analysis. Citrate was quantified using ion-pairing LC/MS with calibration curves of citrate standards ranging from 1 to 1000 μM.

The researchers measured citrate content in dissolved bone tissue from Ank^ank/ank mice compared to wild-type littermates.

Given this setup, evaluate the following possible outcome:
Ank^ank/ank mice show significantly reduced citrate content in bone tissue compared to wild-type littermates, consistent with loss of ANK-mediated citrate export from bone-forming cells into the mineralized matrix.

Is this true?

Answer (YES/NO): YES